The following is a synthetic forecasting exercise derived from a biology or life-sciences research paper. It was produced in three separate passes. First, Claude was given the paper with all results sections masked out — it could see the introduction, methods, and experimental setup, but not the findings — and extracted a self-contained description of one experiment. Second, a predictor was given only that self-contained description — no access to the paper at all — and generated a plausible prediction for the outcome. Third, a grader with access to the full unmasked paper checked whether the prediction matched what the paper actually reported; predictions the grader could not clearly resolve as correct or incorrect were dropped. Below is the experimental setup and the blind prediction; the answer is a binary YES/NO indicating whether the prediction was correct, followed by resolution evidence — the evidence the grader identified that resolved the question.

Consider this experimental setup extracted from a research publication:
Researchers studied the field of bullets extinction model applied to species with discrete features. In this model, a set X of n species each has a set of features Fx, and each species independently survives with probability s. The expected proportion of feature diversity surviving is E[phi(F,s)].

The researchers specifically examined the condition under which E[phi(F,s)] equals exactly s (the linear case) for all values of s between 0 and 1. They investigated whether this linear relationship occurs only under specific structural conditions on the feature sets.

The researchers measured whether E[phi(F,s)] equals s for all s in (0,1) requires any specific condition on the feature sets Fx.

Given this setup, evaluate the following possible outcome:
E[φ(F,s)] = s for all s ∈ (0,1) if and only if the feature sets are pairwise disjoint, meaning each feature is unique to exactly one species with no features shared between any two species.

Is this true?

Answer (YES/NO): YES